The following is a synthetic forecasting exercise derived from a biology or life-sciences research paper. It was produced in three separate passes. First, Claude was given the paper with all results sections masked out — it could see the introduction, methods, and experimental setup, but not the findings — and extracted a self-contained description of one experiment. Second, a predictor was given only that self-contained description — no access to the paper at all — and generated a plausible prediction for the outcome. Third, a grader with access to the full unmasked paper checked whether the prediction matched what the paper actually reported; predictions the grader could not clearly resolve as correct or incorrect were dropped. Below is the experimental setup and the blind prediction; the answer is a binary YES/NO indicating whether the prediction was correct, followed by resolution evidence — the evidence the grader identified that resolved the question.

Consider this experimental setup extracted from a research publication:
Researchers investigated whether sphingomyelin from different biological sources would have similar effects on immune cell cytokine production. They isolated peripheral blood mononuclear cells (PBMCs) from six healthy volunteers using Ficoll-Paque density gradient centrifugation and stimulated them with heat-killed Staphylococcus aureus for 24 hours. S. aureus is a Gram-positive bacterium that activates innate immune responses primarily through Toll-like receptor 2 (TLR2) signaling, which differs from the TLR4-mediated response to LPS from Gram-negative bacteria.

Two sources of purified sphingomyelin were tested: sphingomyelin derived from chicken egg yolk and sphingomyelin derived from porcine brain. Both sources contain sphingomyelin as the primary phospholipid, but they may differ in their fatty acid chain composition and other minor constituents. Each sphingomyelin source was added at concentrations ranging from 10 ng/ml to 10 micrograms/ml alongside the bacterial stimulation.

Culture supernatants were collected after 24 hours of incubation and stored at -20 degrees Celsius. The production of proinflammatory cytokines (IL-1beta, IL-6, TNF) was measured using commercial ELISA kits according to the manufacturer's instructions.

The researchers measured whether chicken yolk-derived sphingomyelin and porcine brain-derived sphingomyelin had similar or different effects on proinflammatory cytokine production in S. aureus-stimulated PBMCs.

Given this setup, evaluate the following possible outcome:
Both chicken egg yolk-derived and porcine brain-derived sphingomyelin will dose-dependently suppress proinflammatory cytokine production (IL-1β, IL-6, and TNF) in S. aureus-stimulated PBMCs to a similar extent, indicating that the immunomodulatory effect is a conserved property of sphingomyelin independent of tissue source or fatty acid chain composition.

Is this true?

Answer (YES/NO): NO